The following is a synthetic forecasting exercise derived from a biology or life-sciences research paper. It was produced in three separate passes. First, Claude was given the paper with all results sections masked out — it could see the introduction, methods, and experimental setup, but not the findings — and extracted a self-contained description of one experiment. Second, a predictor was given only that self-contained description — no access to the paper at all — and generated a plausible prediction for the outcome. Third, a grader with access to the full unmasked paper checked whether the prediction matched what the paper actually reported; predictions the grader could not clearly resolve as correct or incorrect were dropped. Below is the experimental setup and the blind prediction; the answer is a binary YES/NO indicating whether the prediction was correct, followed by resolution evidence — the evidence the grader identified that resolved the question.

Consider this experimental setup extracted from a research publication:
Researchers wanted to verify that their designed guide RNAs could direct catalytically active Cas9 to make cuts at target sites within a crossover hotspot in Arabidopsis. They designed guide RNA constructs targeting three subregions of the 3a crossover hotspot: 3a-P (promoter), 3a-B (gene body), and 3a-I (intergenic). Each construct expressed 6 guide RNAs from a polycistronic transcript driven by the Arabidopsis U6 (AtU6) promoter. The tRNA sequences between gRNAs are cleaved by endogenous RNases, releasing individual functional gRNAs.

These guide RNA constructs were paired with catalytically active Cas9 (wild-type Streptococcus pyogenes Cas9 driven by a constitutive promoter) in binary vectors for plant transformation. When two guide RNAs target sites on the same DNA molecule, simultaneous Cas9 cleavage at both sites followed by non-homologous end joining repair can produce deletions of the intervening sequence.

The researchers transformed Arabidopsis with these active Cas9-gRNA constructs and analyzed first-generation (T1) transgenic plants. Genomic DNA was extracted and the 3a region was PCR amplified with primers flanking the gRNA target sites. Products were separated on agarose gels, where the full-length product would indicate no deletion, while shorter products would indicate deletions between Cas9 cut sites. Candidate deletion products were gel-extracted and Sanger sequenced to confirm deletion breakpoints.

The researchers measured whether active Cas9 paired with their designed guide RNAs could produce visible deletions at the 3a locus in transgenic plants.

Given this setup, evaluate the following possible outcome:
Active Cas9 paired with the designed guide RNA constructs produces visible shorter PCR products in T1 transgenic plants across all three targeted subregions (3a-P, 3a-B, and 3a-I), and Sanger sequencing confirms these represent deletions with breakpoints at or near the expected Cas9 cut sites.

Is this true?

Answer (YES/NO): YES